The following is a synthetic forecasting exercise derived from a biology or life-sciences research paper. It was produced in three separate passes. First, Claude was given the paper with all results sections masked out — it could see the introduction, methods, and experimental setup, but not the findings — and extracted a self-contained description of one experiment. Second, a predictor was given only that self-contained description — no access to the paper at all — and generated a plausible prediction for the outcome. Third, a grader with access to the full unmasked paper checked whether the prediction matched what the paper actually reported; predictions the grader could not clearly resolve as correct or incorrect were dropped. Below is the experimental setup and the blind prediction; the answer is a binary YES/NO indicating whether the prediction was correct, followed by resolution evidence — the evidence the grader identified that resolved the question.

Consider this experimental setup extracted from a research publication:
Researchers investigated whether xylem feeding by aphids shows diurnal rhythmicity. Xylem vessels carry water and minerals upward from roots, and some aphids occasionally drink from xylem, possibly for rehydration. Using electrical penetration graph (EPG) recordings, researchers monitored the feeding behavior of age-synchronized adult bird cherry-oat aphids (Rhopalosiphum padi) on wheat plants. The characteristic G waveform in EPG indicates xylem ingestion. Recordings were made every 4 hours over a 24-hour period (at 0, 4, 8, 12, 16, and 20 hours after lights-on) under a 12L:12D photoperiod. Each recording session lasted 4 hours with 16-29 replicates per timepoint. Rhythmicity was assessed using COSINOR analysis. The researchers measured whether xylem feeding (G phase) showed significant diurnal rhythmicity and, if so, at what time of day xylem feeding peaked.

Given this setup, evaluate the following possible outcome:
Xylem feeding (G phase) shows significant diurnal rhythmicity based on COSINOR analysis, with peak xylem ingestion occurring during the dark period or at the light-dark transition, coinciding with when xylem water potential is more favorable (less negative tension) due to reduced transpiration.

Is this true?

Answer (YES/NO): NO